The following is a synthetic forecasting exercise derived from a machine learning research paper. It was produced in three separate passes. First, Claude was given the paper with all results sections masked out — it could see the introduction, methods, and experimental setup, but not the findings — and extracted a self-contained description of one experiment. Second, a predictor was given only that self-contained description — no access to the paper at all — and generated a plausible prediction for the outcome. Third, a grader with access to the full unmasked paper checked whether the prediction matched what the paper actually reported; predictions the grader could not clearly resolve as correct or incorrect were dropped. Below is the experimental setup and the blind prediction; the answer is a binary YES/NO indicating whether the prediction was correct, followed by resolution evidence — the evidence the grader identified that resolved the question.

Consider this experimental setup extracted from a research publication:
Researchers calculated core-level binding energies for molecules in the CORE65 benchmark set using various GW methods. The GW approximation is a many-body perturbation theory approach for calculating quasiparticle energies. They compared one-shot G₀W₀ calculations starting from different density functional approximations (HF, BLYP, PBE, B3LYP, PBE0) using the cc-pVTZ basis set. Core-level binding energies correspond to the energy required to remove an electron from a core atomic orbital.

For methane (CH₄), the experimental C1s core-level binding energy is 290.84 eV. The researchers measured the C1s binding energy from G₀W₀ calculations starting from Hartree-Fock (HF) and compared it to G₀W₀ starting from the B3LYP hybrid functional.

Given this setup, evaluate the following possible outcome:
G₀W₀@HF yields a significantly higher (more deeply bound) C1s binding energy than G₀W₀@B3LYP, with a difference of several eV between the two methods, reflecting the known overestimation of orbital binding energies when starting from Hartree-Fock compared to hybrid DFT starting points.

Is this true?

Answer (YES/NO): YES